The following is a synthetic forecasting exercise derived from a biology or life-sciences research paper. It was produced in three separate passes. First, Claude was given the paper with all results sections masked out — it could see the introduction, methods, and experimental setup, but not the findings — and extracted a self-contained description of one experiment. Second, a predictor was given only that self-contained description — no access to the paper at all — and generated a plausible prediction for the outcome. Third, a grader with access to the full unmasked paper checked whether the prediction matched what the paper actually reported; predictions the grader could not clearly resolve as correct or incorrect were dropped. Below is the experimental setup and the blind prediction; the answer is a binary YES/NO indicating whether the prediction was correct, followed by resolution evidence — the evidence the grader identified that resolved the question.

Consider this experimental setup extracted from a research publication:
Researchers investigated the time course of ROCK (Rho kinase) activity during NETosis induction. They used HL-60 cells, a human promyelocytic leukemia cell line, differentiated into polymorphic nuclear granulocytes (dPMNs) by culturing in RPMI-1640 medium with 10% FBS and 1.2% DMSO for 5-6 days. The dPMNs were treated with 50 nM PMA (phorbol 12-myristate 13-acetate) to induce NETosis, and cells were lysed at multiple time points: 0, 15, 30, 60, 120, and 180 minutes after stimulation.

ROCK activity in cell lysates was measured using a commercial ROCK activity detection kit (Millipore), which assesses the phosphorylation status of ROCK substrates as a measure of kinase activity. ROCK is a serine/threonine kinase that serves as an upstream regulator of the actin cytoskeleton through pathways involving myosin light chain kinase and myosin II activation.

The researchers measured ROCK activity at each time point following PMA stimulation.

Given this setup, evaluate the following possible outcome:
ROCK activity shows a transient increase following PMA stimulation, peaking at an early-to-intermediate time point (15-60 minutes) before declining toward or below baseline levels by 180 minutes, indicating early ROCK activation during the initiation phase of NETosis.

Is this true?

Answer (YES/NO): YES